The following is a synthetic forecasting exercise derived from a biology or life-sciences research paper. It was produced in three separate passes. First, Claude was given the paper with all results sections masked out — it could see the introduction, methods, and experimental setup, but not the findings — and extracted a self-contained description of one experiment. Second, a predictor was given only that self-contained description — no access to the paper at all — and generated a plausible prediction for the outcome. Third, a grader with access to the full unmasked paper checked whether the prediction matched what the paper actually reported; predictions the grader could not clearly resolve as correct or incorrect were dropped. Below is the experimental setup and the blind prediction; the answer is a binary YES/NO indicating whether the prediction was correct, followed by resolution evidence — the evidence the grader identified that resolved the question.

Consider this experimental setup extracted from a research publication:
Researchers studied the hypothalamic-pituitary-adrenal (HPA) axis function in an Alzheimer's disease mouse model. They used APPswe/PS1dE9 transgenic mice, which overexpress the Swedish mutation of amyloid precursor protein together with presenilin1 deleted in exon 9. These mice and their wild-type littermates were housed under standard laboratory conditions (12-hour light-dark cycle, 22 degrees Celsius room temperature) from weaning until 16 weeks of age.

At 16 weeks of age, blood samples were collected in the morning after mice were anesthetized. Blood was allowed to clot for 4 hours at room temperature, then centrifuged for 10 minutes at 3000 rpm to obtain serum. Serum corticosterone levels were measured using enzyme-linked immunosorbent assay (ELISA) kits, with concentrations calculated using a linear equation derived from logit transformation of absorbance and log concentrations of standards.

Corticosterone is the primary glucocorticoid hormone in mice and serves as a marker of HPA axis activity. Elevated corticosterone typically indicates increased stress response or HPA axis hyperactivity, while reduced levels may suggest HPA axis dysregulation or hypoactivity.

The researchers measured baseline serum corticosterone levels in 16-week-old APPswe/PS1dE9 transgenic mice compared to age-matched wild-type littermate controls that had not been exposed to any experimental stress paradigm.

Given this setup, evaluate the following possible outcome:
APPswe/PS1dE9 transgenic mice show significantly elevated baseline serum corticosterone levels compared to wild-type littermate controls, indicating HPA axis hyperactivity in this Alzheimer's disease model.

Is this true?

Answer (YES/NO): NO